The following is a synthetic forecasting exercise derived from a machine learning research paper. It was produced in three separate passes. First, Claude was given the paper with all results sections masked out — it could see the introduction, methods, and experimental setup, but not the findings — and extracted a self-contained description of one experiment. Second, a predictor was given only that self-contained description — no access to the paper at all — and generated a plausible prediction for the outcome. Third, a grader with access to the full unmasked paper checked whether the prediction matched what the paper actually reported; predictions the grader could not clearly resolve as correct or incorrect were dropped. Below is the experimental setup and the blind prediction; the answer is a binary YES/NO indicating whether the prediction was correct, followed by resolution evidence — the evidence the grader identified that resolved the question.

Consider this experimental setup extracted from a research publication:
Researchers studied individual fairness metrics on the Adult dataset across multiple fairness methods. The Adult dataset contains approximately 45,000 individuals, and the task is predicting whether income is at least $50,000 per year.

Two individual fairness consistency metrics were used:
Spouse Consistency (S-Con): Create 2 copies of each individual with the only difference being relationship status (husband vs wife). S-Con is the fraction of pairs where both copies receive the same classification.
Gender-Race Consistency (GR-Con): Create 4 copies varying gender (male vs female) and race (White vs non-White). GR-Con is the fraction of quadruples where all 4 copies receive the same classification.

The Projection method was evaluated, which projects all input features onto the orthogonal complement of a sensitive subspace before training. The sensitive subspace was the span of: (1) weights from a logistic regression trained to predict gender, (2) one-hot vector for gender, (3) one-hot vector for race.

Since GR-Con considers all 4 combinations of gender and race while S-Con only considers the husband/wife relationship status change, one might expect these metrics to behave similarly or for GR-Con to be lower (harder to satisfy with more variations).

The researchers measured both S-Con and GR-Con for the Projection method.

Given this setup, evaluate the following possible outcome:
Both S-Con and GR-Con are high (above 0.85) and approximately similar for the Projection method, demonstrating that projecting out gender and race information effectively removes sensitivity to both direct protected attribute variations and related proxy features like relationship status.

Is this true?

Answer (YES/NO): NO